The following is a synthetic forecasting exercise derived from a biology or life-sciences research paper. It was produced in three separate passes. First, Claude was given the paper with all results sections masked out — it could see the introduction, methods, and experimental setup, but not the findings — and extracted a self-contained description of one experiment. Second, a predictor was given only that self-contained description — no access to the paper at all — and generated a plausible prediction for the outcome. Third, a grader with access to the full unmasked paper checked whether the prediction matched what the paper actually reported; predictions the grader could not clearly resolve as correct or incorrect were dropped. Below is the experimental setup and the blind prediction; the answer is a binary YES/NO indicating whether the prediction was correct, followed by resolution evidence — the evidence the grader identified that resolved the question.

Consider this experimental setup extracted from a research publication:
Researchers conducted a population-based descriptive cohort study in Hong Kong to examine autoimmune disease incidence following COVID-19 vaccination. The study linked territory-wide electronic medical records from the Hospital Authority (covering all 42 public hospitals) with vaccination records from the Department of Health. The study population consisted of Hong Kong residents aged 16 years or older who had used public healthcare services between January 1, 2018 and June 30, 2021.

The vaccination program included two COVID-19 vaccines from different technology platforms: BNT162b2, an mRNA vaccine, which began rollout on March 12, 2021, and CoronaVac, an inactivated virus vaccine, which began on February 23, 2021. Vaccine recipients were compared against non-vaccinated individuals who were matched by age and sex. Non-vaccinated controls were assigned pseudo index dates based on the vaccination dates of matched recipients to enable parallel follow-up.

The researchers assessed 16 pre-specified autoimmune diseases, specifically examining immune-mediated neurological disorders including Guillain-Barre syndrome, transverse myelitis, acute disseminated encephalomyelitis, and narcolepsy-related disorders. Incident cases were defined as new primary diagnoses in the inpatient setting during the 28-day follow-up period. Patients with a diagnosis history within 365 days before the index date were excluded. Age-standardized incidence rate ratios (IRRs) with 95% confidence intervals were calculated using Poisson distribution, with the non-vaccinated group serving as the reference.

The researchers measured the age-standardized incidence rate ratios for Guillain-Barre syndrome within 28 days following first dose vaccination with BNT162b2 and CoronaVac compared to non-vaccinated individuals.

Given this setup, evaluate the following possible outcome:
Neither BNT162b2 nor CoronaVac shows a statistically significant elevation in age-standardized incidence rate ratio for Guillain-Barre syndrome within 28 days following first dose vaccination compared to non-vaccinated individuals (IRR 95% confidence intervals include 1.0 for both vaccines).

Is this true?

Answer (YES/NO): YES